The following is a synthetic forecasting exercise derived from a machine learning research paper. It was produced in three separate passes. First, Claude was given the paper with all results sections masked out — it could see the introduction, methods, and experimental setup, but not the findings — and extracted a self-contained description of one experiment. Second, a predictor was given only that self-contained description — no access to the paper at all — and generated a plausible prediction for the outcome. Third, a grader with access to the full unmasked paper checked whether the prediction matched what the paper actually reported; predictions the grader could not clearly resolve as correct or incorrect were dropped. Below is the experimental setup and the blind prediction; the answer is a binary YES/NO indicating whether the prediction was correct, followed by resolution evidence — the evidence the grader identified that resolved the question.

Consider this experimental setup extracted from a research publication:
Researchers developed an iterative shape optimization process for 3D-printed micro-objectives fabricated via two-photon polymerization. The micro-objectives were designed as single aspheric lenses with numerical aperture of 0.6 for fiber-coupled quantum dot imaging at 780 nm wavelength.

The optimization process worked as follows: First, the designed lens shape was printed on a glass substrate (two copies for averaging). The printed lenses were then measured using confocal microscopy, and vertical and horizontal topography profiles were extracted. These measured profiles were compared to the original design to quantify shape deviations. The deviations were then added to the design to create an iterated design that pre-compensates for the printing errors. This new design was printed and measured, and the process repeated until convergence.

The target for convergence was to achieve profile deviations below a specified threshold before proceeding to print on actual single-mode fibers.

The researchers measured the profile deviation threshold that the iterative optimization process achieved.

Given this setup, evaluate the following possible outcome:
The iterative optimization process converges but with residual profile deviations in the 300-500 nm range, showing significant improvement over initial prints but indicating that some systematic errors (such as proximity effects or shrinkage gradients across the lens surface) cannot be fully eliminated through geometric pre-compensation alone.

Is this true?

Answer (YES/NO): NO